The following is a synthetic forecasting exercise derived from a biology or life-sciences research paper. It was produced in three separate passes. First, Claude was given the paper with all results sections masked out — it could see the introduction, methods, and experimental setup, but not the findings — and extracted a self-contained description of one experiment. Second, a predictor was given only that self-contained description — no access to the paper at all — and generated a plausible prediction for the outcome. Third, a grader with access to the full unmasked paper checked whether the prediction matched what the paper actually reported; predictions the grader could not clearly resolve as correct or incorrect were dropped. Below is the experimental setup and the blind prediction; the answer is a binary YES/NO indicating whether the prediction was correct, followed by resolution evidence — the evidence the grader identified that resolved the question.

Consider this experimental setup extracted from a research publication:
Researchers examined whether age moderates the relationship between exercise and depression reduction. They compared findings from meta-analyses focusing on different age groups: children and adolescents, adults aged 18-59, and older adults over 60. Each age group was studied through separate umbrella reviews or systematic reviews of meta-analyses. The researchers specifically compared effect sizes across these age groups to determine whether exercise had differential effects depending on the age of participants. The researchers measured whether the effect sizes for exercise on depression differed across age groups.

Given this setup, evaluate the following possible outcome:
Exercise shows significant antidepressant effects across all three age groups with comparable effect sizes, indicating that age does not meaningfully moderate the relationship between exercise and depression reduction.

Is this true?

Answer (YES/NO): NO